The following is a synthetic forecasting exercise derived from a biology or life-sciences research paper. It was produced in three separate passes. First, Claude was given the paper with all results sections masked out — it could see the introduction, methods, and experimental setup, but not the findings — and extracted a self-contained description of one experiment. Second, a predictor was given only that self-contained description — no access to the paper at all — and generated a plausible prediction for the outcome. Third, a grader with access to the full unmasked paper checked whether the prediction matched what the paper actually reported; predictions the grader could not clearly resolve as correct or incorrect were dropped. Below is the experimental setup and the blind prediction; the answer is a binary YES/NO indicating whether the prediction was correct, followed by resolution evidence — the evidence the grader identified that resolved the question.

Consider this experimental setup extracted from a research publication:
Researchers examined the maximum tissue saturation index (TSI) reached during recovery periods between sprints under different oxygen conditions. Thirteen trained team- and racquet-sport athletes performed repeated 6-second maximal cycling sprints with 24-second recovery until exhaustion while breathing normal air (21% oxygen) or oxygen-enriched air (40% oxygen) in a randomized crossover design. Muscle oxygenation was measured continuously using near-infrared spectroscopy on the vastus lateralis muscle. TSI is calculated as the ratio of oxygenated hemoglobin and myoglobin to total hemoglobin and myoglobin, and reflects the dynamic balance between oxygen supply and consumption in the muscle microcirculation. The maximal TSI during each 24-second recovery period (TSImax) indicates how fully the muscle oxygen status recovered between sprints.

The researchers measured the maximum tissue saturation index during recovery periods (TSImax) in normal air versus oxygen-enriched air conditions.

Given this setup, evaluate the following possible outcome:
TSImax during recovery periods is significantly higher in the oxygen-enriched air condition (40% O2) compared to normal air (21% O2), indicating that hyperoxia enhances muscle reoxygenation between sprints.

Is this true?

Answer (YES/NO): YES